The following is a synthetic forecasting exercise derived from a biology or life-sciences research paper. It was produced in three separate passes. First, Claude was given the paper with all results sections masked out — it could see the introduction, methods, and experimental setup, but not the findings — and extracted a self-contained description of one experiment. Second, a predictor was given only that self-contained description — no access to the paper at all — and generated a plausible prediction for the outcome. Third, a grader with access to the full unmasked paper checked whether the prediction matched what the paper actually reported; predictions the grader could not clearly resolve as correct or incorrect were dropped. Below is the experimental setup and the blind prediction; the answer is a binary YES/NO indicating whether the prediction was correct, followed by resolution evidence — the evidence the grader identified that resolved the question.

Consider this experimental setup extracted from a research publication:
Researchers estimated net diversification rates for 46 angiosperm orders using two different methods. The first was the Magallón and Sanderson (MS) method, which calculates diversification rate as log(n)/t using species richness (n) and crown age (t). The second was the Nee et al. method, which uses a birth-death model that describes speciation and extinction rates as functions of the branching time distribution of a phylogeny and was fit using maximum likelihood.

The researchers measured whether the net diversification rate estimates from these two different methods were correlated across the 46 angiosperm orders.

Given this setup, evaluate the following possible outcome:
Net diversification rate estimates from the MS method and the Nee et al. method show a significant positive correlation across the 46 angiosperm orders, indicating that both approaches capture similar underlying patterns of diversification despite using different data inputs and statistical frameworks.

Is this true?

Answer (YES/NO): YES